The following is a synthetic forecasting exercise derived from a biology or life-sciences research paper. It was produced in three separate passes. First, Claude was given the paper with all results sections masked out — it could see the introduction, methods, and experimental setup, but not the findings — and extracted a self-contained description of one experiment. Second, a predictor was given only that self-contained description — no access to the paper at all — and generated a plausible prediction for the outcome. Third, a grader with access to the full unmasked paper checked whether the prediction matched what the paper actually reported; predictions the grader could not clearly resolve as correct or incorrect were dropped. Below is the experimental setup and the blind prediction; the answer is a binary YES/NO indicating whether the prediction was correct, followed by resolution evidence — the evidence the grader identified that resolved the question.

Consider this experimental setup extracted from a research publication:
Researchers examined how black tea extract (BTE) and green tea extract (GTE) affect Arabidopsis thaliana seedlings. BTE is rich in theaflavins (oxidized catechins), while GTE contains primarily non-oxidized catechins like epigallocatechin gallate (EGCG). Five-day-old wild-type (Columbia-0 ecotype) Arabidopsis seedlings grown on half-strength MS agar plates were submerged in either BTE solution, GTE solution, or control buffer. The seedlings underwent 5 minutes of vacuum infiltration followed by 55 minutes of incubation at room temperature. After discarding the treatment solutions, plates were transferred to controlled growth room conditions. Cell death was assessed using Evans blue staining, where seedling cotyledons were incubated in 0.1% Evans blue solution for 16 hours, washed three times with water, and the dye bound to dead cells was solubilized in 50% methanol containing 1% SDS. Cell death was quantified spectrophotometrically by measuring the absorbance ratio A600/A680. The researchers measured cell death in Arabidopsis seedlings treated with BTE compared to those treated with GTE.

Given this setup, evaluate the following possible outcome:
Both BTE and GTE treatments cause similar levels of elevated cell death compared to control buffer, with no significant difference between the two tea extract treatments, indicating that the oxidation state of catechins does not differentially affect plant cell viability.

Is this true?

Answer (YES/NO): NO